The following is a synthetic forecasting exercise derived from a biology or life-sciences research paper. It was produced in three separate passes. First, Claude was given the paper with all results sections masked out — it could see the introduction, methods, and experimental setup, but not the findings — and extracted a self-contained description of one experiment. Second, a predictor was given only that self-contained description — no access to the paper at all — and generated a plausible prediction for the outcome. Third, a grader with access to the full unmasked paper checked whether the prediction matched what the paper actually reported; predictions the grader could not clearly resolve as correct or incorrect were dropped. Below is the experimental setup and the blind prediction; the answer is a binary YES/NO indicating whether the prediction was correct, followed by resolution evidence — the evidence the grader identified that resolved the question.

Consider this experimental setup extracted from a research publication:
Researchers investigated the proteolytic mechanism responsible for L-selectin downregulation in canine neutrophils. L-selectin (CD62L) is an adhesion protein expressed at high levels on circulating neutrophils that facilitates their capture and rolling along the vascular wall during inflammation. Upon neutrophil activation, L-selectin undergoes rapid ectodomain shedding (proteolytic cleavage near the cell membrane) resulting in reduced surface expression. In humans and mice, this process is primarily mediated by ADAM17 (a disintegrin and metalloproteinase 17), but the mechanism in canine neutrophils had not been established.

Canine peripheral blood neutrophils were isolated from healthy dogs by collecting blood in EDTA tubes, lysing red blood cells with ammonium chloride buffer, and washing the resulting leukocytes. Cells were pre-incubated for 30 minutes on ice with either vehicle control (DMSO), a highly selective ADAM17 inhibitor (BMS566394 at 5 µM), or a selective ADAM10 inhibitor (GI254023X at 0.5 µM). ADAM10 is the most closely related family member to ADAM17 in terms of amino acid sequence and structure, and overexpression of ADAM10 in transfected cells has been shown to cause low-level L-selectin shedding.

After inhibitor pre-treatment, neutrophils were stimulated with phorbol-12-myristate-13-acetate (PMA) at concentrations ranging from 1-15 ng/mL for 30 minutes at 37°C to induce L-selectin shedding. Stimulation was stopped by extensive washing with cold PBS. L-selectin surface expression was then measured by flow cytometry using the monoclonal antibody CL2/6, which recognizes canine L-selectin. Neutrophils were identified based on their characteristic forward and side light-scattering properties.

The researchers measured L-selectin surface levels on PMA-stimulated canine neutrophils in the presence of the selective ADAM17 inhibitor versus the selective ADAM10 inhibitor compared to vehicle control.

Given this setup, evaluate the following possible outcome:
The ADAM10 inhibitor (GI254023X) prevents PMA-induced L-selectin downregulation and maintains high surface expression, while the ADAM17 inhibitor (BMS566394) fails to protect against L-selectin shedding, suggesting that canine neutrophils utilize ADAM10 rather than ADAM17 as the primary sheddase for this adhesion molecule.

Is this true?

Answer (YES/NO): NO